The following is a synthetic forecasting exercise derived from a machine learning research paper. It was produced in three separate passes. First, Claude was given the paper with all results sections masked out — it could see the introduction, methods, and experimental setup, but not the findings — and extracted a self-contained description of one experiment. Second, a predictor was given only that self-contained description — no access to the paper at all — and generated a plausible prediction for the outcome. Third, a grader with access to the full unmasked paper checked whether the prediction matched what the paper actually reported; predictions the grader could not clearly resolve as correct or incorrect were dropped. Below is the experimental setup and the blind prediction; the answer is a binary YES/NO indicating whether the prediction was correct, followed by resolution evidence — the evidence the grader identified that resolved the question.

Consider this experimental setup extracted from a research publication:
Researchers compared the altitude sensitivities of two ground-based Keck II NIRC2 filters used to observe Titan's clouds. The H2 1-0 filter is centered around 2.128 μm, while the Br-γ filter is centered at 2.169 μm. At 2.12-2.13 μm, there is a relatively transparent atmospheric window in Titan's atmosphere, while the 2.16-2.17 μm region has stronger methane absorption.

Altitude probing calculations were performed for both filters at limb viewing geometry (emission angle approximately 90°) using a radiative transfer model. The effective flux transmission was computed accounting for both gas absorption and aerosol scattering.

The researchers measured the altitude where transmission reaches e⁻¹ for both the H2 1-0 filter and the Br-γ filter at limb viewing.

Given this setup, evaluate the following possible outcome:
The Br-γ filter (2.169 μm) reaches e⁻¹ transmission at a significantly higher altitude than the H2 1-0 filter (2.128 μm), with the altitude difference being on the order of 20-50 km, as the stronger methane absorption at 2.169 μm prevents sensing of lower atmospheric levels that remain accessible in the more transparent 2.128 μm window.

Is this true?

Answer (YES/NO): YES